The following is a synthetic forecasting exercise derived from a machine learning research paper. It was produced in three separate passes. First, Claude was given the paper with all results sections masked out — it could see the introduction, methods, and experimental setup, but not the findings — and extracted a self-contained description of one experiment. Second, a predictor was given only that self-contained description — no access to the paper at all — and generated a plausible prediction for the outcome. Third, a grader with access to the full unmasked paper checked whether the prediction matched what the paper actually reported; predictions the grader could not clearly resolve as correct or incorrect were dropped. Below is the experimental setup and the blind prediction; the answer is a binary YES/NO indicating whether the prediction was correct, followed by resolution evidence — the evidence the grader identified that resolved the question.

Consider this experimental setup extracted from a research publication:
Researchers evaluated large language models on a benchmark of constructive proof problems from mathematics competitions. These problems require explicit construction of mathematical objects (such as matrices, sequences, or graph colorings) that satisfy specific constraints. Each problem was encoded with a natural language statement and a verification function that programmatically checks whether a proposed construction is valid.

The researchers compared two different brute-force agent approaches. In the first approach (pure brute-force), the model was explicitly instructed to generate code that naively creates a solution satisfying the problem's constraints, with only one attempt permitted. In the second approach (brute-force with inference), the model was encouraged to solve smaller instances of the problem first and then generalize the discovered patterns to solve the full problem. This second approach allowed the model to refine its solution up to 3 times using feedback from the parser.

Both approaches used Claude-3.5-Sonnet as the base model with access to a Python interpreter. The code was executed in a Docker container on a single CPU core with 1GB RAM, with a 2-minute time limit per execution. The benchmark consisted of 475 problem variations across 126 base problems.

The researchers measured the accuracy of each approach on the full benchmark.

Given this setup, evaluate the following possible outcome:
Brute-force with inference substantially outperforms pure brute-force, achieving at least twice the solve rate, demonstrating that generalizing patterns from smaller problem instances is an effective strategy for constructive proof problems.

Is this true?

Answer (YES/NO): YES